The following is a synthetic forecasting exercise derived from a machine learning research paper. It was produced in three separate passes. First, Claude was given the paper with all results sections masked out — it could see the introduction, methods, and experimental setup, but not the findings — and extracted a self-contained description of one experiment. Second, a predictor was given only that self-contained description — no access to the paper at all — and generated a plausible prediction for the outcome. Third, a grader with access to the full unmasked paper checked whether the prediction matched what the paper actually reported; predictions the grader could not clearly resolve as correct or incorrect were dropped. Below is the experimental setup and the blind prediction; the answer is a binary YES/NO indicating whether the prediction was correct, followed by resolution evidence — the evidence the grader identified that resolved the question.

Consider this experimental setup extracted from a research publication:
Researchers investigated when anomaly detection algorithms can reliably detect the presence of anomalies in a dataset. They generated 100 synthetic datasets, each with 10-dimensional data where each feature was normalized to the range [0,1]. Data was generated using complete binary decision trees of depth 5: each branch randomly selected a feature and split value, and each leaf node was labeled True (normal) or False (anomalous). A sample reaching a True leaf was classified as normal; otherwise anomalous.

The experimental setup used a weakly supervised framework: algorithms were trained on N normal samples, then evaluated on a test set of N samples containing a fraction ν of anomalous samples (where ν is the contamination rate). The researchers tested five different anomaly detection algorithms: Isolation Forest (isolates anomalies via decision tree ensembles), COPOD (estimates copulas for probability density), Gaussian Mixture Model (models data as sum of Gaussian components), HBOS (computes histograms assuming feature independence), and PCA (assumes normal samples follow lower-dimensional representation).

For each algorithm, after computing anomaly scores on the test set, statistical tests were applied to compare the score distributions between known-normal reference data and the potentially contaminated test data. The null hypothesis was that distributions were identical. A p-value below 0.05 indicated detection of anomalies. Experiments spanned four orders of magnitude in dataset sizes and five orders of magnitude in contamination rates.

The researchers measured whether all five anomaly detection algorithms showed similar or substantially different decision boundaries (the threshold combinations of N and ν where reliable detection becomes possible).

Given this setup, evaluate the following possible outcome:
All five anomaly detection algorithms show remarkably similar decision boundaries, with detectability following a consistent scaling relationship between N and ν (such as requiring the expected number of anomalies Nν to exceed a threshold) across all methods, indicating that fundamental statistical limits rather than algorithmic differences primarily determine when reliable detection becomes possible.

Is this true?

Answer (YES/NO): NO